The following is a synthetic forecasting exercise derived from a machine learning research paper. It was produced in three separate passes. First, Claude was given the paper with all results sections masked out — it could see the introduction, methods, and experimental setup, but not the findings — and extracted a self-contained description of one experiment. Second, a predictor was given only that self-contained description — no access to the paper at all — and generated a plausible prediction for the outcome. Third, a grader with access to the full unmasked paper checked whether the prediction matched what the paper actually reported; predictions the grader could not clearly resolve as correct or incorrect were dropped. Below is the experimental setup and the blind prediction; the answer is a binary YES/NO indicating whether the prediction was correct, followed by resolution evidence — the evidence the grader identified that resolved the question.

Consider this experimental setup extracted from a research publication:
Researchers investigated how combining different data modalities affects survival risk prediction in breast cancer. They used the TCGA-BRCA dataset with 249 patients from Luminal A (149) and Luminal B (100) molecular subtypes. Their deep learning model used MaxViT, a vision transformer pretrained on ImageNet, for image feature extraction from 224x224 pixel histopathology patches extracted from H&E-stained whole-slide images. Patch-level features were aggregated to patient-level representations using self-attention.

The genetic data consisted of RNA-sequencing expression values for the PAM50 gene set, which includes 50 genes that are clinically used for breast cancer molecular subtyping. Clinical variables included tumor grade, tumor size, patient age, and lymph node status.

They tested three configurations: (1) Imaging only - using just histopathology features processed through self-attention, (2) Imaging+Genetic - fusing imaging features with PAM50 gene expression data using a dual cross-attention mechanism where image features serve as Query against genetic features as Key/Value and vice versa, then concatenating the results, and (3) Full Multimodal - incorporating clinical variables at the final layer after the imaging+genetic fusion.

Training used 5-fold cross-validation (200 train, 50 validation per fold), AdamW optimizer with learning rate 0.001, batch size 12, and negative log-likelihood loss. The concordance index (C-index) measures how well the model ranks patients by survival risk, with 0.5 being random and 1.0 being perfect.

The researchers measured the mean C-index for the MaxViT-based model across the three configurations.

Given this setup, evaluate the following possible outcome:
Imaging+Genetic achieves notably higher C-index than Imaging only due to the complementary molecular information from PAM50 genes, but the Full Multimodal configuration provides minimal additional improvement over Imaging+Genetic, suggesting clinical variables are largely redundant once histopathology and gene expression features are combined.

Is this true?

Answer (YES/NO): NO